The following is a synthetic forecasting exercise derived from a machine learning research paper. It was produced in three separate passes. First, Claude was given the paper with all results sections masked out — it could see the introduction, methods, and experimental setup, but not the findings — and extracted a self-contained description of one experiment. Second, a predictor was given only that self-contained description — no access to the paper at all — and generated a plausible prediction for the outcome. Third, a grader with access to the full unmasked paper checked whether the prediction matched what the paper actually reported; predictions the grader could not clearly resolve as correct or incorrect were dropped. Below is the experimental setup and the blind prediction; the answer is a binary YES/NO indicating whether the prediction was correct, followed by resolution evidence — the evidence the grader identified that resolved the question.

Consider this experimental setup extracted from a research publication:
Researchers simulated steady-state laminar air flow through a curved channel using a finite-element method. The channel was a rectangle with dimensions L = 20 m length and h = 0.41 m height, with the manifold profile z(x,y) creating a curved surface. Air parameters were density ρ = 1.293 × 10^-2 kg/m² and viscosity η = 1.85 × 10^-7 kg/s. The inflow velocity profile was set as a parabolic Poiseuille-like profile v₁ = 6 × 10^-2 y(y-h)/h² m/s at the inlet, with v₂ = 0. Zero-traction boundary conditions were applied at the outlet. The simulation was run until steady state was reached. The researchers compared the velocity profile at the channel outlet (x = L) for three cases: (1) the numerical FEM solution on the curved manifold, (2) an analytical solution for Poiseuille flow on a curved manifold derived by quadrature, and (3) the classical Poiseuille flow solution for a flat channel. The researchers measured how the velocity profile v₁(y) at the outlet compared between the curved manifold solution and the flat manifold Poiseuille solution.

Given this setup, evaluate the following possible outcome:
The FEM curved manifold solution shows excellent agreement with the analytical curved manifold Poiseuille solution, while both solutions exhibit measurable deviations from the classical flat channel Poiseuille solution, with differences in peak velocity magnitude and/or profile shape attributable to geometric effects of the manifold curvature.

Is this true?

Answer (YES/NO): YES